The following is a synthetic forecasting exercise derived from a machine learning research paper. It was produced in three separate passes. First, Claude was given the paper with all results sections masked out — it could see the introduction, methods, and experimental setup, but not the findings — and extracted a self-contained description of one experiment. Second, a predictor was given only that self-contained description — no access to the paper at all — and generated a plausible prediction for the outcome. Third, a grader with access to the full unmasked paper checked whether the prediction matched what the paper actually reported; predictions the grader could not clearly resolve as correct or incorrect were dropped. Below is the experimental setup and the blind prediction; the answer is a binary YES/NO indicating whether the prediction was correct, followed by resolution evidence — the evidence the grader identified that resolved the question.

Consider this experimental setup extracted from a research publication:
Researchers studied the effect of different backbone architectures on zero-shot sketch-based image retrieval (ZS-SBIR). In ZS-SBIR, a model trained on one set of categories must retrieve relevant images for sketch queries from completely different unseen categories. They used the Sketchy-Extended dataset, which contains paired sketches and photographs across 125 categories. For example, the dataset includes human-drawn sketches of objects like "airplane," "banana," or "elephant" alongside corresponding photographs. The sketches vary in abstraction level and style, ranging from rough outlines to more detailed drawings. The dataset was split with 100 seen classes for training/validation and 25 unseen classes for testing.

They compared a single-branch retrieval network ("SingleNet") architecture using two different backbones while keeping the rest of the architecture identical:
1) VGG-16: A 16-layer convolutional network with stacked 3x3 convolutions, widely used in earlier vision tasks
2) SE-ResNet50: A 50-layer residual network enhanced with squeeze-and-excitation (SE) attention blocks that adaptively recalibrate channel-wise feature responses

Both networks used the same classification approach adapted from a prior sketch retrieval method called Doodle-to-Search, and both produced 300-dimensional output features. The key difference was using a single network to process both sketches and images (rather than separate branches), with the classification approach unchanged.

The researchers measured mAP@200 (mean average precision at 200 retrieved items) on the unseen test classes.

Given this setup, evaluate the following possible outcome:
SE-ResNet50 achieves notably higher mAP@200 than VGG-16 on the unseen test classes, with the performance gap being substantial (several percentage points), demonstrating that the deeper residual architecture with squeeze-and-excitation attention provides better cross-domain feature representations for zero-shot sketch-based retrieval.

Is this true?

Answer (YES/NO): NO